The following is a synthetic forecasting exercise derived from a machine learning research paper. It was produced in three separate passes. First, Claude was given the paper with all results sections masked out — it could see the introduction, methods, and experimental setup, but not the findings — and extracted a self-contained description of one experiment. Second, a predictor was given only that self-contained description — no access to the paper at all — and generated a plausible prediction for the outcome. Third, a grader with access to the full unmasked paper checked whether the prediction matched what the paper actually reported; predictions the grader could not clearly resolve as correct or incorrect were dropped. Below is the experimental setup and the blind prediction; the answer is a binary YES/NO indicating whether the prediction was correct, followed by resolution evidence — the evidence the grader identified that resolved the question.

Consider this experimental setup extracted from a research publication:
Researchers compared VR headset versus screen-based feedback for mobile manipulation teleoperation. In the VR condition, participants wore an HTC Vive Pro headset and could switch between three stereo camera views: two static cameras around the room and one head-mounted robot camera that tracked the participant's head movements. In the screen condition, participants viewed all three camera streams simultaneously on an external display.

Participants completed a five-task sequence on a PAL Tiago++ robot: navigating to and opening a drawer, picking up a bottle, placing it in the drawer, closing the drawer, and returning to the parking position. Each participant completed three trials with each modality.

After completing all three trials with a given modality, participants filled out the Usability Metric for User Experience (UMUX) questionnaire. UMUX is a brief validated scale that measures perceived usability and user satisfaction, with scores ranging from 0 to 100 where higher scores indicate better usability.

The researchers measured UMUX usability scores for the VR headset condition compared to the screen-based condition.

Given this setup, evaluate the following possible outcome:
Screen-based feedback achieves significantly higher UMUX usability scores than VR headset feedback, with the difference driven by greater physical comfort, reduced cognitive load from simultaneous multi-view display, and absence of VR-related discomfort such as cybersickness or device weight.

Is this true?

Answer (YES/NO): YES